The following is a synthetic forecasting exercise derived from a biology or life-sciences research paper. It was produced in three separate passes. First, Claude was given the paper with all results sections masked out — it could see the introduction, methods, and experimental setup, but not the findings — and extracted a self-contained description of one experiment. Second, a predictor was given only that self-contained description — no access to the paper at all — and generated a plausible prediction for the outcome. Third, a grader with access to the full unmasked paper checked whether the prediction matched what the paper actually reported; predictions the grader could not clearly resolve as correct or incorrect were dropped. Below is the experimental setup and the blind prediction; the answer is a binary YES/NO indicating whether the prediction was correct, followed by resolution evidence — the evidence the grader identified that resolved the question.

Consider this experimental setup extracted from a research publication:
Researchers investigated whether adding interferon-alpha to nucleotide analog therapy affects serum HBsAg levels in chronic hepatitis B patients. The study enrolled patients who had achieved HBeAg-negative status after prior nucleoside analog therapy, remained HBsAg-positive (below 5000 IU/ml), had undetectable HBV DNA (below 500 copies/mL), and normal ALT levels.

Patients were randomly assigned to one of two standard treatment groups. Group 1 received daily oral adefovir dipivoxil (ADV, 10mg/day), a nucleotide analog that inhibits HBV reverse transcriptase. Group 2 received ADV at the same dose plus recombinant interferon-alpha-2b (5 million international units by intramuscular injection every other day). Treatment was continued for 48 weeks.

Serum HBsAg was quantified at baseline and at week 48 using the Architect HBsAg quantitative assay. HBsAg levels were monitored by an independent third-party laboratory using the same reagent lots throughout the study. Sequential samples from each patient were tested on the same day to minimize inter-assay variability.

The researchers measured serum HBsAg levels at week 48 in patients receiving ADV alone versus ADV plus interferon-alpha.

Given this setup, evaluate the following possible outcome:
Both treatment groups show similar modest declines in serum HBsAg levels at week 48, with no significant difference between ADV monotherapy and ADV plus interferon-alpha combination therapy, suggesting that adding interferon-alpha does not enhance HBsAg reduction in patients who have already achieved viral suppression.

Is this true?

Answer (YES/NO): NO